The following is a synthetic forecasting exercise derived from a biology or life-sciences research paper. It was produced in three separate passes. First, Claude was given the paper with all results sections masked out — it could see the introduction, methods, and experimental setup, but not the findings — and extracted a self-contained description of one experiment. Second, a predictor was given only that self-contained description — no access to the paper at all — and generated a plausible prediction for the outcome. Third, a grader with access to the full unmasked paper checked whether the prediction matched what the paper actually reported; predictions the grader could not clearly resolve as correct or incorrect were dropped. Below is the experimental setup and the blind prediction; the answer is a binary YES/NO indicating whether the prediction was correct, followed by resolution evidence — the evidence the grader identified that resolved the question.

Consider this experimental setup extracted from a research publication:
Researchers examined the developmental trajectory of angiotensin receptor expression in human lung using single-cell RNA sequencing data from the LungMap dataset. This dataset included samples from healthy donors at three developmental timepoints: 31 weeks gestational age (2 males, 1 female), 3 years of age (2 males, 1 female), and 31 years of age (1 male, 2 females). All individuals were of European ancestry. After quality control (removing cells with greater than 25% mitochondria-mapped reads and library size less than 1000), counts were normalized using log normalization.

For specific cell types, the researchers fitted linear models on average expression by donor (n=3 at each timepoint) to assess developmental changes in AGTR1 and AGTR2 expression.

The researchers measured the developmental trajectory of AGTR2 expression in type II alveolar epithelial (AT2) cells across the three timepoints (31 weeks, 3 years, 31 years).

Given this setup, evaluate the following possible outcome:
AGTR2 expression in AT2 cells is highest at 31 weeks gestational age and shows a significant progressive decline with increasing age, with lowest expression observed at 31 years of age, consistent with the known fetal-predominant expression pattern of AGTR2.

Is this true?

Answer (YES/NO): NO